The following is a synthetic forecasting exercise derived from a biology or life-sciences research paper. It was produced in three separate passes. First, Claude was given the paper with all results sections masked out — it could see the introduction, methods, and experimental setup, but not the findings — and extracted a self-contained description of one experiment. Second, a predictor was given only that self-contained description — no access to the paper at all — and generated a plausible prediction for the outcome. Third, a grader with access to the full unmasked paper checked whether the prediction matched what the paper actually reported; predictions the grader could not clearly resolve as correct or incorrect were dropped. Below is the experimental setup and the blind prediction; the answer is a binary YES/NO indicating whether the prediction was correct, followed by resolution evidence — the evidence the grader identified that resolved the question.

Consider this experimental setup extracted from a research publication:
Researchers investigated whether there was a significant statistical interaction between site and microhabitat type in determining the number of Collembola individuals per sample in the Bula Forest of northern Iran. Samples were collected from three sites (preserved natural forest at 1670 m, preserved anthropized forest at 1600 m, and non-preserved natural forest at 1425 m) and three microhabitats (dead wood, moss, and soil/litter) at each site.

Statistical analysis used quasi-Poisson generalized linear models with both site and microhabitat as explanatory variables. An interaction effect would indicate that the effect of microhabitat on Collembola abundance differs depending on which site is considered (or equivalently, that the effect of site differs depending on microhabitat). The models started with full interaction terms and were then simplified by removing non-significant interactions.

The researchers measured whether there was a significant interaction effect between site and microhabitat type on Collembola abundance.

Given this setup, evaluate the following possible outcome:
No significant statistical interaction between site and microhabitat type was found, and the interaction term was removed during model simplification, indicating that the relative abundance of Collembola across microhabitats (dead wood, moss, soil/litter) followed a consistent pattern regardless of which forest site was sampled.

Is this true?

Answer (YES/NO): YES